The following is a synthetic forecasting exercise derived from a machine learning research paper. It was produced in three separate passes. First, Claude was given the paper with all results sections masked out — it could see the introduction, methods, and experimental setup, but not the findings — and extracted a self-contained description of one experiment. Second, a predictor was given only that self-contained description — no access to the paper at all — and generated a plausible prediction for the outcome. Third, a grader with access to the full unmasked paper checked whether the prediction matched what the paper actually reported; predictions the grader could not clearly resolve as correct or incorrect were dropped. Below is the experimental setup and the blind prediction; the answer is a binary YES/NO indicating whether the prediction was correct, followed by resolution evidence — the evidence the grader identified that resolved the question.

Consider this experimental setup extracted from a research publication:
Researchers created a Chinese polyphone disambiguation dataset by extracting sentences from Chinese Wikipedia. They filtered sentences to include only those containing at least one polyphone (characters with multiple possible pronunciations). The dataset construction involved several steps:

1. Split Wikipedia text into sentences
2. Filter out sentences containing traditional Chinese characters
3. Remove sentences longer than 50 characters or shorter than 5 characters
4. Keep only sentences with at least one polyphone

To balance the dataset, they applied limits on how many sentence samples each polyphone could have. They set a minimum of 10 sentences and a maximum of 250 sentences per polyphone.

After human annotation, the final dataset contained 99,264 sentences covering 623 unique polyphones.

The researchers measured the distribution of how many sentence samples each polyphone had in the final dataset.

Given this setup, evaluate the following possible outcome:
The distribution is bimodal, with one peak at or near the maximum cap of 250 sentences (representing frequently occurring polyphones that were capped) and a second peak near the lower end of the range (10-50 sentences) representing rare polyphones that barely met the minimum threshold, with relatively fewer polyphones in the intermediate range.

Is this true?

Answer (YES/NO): NO